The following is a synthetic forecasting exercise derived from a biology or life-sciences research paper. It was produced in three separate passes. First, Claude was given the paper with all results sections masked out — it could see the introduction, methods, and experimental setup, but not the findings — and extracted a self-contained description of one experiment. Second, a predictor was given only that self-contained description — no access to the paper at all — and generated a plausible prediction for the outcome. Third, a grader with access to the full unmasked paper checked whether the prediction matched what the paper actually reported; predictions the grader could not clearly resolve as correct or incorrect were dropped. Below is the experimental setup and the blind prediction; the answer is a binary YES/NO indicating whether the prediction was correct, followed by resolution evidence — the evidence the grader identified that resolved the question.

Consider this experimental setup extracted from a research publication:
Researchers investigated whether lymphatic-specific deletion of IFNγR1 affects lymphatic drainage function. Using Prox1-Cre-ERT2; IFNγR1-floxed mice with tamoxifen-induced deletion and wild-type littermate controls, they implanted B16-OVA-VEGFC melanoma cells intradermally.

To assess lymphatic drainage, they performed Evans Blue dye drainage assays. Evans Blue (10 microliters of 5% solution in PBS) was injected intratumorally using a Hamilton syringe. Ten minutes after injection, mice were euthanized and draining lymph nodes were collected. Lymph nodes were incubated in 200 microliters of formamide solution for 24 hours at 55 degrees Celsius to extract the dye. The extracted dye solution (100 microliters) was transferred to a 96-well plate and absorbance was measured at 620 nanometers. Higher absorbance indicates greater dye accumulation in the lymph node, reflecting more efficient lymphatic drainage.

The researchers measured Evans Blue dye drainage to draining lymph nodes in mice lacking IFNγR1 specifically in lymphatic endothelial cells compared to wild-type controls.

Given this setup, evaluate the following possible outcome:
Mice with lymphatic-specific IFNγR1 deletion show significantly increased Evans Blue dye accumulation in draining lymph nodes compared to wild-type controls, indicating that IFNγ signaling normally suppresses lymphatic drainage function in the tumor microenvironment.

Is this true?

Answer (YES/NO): NO